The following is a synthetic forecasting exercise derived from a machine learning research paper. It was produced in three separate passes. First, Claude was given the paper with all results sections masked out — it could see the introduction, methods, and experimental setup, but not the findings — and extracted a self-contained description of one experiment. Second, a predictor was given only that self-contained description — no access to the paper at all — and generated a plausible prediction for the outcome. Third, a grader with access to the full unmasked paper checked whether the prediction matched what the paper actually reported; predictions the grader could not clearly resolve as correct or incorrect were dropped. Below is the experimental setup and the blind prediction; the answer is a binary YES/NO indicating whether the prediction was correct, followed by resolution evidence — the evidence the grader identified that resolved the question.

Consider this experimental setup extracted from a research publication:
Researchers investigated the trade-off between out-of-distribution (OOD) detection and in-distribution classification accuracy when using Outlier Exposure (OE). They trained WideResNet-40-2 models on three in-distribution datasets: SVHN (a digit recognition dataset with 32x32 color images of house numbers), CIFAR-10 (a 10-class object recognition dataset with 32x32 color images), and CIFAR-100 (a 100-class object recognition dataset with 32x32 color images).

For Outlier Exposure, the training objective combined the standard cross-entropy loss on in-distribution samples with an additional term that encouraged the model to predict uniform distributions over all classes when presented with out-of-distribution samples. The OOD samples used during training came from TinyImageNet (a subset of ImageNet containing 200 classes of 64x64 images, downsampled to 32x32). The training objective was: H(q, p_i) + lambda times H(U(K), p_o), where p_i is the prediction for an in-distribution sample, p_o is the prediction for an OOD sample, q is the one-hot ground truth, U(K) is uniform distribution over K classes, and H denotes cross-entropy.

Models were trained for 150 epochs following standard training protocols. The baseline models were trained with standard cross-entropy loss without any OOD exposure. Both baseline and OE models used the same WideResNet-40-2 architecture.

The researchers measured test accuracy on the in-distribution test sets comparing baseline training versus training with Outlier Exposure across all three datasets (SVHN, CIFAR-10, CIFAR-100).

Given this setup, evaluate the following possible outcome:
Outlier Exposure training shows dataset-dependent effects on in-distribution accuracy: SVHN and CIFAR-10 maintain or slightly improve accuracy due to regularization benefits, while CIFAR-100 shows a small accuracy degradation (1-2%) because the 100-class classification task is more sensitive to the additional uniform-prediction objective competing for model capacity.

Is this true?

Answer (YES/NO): NO